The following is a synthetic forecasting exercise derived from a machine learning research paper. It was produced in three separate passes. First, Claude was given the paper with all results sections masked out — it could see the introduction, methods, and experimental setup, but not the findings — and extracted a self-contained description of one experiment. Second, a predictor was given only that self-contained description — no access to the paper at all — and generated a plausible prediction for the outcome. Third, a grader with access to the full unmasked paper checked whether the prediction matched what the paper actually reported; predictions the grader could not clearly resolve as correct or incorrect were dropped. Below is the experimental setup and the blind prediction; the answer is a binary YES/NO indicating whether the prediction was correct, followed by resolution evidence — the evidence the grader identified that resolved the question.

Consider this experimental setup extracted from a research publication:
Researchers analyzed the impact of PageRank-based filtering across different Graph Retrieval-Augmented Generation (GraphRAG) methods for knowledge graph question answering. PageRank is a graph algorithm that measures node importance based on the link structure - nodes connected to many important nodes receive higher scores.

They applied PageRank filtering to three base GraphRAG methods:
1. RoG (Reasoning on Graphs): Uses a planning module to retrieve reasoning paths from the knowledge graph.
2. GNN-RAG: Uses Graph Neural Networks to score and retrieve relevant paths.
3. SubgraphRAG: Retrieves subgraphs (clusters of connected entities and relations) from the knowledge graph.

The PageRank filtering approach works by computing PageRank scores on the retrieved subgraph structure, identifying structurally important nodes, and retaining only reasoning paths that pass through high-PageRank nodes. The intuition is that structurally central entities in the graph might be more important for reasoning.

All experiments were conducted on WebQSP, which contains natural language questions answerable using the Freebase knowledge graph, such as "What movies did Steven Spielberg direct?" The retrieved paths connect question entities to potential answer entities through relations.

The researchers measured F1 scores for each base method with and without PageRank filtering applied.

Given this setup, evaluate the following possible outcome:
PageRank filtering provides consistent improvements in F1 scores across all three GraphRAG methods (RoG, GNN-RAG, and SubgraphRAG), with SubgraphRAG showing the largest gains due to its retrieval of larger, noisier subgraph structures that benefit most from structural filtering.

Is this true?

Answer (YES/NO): NO